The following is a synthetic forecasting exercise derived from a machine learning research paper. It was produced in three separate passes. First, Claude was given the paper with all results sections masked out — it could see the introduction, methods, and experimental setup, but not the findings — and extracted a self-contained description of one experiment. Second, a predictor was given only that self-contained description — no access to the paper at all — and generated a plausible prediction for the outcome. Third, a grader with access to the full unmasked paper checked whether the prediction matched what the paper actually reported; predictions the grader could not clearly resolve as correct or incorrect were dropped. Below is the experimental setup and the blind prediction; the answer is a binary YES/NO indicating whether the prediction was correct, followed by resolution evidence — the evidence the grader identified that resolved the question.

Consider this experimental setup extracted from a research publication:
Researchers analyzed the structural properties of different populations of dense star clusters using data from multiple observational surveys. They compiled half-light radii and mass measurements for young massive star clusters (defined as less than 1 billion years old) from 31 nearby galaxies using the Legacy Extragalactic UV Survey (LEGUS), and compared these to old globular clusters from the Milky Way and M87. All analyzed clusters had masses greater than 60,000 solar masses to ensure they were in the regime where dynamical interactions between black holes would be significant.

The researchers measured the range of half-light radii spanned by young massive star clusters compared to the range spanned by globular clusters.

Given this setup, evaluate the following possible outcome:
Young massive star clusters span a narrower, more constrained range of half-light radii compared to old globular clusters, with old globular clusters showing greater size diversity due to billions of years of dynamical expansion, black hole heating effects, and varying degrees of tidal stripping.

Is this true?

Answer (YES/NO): NO